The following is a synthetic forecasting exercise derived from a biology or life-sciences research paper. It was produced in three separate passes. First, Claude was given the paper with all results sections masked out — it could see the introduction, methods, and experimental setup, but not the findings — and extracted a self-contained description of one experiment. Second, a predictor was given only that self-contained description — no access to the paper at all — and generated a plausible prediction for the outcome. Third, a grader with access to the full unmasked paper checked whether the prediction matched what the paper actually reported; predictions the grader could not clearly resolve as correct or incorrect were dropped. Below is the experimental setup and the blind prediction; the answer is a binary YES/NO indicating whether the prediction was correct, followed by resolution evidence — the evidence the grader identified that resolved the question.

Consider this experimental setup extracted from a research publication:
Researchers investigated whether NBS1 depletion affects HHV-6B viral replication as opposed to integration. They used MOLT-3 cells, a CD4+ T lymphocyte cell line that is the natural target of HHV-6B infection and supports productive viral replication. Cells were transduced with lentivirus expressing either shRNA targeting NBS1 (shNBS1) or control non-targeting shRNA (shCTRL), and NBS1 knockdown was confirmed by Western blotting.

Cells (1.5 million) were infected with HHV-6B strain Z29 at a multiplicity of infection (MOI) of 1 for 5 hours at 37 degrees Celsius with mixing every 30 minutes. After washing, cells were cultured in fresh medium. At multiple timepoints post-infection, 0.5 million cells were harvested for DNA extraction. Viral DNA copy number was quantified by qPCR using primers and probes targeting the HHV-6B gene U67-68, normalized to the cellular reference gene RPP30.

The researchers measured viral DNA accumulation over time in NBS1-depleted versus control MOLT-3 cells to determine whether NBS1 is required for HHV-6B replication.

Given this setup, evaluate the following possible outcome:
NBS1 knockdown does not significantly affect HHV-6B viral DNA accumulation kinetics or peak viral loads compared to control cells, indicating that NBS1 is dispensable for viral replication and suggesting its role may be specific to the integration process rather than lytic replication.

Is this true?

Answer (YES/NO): NO